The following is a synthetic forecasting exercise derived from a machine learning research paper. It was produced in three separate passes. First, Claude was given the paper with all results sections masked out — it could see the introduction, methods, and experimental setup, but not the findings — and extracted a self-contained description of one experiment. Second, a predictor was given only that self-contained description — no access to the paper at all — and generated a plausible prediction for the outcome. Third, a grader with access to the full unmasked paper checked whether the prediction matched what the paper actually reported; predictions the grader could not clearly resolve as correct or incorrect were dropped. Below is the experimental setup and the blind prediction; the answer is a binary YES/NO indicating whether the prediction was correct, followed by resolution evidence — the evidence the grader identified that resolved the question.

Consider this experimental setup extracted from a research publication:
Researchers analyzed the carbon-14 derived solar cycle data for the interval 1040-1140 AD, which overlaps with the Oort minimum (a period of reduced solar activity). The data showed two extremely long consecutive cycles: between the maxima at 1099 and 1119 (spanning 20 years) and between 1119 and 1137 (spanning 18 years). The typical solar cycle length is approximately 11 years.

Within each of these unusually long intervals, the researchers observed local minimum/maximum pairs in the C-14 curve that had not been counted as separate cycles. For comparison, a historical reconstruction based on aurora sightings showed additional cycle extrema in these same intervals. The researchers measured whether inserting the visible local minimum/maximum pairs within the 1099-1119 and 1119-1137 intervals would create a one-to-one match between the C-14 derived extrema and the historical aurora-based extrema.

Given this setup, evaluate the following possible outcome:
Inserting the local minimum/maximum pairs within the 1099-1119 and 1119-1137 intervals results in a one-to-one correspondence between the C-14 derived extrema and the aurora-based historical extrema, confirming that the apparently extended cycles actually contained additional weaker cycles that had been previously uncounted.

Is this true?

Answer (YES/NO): YES